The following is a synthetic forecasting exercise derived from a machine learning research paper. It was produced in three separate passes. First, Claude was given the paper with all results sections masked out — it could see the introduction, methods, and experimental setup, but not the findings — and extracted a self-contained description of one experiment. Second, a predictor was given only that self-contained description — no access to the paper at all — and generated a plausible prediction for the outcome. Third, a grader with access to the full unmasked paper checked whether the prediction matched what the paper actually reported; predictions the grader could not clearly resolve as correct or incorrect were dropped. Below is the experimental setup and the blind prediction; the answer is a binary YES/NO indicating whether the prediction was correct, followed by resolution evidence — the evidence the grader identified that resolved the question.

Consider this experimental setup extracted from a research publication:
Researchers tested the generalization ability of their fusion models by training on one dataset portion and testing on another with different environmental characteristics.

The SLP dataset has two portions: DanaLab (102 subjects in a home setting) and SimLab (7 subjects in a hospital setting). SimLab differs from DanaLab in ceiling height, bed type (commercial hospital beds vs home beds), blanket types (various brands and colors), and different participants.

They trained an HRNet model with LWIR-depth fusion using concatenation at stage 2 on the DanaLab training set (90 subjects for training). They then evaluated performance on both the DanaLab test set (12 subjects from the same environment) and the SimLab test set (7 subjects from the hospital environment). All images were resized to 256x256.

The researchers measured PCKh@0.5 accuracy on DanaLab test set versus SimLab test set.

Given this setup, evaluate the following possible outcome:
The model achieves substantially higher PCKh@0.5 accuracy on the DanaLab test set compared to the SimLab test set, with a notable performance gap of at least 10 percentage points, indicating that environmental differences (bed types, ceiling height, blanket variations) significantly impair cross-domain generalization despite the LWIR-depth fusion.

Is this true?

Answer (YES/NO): NO